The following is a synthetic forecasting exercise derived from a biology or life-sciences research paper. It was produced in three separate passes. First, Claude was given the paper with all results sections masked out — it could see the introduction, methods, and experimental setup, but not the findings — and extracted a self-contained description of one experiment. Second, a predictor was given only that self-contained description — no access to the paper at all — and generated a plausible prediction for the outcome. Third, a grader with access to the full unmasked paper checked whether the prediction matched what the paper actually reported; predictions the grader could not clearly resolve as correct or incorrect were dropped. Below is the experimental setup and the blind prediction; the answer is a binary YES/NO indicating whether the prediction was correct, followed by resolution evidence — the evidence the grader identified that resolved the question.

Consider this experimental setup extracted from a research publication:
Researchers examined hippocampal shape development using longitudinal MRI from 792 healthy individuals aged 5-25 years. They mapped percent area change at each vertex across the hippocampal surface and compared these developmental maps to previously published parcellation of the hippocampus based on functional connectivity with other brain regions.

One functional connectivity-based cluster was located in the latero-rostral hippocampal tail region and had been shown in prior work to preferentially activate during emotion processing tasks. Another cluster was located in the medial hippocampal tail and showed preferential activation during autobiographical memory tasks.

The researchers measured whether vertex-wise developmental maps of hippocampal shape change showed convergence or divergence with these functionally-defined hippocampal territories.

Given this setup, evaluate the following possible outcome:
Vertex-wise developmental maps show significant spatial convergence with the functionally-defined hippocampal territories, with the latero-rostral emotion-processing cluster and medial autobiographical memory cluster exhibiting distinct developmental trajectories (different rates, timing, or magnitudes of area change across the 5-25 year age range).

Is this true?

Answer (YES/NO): YES